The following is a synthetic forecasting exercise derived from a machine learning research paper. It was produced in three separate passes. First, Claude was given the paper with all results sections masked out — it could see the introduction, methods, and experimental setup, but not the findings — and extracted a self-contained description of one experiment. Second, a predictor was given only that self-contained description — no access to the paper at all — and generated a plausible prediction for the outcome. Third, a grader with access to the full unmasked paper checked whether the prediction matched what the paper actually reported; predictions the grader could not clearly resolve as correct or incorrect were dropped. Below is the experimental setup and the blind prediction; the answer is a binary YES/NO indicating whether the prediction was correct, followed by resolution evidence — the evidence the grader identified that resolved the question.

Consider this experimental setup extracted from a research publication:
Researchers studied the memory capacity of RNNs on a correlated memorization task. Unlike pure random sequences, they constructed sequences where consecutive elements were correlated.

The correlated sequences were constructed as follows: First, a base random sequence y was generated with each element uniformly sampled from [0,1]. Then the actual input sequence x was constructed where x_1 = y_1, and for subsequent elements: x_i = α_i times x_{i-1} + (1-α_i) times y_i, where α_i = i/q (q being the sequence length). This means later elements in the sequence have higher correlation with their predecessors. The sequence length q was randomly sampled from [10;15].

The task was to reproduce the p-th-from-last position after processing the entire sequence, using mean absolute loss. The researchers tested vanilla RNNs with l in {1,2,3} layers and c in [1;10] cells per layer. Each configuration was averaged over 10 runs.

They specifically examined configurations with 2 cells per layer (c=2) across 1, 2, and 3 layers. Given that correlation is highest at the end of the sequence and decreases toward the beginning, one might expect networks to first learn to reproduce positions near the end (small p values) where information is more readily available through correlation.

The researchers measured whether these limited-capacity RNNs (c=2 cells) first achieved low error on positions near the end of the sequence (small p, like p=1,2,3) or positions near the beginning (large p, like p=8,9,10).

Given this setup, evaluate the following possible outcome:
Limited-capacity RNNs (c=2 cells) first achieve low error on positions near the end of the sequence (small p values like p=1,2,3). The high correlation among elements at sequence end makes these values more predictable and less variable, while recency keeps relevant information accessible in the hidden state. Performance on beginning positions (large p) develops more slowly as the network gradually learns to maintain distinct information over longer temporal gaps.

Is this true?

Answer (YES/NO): NO